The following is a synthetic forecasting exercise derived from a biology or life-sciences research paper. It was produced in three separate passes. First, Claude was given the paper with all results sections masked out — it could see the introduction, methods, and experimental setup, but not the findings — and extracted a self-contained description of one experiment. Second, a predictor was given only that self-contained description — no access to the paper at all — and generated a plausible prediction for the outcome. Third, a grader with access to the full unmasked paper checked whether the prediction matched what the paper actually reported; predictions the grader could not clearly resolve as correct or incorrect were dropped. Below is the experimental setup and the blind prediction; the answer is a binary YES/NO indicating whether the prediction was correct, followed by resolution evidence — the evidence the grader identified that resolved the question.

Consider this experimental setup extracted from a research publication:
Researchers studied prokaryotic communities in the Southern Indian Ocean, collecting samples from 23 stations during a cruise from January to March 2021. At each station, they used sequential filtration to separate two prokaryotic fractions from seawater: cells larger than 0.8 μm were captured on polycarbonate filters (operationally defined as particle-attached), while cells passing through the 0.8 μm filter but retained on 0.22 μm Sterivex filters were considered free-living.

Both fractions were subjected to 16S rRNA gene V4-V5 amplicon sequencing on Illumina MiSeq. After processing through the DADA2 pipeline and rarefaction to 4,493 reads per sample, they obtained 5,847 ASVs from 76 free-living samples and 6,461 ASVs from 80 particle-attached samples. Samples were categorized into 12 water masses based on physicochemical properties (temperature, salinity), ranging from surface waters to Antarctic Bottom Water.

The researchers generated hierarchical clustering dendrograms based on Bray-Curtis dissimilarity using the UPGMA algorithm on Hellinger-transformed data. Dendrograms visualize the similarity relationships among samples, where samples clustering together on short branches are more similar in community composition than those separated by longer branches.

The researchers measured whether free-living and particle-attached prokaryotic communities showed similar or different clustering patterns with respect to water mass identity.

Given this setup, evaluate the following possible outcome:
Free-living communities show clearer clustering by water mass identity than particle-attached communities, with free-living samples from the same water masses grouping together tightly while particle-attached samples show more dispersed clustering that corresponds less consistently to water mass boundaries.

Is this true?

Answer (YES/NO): YES